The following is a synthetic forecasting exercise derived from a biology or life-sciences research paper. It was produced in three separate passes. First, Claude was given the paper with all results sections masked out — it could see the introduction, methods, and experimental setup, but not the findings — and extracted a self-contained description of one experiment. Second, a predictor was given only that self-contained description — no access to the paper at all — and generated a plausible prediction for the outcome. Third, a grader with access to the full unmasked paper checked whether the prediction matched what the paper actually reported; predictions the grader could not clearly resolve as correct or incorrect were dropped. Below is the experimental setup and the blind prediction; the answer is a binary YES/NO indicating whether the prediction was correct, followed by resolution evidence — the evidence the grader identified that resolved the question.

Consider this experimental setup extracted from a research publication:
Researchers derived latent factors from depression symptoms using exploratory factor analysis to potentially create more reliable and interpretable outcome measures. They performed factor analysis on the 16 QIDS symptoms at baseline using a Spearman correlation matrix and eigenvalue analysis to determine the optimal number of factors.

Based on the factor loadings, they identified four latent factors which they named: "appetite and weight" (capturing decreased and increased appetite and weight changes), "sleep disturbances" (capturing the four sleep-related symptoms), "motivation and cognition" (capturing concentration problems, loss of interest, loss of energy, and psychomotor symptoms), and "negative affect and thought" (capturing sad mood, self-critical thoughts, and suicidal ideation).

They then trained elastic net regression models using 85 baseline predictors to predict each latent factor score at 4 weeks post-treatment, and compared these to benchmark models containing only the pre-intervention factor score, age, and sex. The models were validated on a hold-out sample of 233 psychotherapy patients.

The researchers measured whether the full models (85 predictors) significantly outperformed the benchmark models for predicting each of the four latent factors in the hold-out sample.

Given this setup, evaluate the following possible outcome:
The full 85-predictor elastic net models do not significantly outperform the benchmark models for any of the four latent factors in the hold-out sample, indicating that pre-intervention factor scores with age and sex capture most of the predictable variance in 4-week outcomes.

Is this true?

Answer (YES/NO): NO